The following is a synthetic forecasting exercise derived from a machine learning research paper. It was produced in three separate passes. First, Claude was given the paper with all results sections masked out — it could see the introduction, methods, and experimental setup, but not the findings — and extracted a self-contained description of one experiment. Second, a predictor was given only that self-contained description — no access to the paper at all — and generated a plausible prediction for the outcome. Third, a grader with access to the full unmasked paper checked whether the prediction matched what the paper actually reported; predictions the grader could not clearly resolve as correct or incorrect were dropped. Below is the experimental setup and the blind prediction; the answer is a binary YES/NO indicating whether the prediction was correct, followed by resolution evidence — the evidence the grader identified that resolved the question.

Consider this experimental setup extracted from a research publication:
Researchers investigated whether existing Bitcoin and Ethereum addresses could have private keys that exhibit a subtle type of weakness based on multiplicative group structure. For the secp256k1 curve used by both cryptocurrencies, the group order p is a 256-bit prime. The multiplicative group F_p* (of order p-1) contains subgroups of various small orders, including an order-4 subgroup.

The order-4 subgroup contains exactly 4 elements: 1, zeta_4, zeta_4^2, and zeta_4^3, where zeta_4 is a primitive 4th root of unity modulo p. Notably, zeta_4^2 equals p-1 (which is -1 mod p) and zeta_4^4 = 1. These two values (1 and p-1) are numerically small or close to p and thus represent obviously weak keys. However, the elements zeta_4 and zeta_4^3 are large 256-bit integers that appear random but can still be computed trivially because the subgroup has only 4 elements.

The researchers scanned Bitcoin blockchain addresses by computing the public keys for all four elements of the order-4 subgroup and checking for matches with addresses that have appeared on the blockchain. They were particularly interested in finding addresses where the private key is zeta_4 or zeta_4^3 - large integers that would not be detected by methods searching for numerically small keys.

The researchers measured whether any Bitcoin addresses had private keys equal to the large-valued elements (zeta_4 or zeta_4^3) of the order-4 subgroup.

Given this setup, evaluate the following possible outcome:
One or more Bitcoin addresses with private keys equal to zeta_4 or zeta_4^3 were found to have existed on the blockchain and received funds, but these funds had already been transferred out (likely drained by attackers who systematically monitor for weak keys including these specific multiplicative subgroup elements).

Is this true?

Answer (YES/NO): YES